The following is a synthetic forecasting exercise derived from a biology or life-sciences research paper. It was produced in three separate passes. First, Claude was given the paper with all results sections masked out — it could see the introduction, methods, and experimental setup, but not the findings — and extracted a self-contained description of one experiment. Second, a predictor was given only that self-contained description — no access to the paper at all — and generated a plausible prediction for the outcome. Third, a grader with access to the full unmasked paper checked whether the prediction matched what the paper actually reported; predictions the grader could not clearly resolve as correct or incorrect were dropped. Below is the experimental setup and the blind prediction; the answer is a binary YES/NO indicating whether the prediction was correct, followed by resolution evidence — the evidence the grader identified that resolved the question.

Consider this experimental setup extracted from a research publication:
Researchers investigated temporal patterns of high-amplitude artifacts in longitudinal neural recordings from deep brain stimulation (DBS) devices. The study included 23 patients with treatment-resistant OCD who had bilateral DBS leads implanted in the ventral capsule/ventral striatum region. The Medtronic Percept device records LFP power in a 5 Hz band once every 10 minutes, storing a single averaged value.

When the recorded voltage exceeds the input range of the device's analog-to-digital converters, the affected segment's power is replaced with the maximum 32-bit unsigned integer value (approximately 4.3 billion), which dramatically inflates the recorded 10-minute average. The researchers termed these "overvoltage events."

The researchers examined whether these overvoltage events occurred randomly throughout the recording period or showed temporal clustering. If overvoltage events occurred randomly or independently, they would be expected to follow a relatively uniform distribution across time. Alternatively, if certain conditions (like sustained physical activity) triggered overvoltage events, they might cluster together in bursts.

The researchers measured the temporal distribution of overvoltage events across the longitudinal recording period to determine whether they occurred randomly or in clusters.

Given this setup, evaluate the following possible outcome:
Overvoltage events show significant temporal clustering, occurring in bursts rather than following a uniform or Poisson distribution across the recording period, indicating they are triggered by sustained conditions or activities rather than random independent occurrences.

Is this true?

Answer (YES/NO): YES